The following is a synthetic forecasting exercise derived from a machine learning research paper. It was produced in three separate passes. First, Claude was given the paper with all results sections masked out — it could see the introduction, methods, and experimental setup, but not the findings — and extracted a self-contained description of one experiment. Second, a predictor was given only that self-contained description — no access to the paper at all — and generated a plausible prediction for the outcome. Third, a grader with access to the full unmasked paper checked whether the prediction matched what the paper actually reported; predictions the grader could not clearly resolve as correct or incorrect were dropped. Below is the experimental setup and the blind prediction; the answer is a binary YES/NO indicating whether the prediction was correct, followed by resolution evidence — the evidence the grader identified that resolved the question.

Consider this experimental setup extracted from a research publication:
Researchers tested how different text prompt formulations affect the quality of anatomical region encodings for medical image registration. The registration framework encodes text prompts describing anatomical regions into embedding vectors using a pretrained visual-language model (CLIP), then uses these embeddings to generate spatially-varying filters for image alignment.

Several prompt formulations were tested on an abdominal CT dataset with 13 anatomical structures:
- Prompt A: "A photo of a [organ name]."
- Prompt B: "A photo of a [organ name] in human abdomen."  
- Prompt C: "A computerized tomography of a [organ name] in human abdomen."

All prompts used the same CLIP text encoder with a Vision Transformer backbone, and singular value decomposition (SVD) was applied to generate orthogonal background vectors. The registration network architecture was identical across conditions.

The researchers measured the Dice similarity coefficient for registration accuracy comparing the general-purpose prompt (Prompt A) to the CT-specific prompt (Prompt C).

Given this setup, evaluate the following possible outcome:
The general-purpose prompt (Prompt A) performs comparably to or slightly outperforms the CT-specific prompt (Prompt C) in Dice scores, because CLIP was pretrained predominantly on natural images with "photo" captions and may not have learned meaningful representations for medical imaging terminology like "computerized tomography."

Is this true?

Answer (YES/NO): NO